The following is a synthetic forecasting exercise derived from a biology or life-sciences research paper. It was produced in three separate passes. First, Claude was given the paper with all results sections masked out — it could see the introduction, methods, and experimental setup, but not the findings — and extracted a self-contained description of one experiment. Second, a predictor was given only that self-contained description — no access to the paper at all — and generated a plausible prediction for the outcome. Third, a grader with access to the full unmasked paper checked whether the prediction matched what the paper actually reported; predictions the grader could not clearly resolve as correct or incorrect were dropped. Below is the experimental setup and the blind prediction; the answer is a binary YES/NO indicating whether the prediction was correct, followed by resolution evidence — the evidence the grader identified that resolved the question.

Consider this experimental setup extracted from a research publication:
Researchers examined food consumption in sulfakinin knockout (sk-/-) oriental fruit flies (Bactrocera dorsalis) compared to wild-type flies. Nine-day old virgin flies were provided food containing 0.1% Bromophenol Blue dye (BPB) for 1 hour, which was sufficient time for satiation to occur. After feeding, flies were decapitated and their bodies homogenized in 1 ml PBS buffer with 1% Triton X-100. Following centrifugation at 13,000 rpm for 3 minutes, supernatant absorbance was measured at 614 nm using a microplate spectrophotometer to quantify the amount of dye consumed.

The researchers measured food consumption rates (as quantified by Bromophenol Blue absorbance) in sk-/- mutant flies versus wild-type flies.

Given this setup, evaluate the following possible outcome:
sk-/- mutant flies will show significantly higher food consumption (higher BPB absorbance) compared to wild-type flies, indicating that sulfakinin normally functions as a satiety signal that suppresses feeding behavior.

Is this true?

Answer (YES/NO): YES